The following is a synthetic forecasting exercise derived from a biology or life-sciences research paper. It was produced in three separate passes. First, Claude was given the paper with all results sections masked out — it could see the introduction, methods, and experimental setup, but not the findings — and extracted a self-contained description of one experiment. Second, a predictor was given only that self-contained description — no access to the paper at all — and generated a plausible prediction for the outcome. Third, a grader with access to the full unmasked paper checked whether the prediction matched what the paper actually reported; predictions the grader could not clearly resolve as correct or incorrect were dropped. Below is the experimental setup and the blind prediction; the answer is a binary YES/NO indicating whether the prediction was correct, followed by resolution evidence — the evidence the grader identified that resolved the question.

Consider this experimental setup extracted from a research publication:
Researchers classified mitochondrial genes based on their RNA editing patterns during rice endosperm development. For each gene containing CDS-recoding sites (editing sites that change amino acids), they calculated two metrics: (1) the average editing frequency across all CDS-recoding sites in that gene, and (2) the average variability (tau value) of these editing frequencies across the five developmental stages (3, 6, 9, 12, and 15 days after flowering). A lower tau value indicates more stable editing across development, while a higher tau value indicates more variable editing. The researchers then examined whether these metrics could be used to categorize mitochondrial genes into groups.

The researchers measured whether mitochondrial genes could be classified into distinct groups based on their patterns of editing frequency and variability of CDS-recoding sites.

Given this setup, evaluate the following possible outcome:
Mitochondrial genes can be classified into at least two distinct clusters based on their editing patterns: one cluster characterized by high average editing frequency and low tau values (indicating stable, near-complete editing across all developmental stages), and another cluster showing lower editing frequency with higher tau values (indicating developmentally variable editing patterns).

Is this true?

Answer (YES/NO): YES